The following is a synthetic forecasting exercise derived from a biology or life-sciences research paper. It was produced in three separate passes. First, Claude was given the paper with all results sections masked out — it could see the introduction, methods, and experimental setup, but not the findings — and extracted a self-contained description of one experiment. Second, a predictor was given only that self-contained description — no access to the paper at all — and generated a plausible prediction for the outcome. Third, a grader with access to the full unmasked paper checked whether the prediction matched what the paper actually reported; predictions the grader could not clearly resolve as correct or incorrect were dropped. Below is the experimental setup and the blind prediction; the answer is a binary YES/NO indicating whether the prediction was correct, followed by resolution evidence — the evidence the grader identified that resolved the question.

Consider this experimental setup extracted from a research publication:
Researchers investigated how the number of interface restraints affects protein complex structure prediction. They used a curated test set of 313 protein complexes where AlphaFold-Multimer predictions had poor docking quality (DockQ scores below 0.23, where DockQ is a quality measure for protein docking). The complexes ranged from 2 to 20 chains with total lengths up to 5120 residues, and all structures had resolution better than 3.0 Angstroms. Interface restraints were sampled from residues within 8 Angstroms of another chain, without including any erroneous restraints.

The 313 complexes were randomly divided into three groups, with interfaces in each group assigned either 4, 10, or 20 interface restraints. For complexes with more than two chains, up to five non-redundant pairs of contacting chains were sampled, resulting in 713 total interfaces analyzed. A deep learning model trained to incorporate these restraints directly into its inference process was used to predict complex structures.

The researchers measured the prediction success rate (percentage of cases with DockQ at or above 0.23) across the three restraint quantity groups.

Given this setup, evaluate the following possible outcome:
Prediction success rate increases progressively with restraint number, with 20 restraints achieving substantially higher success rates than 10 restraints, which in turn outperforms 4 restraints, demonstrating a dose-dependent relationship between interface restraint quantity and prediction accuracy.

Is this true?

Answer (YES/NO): YES